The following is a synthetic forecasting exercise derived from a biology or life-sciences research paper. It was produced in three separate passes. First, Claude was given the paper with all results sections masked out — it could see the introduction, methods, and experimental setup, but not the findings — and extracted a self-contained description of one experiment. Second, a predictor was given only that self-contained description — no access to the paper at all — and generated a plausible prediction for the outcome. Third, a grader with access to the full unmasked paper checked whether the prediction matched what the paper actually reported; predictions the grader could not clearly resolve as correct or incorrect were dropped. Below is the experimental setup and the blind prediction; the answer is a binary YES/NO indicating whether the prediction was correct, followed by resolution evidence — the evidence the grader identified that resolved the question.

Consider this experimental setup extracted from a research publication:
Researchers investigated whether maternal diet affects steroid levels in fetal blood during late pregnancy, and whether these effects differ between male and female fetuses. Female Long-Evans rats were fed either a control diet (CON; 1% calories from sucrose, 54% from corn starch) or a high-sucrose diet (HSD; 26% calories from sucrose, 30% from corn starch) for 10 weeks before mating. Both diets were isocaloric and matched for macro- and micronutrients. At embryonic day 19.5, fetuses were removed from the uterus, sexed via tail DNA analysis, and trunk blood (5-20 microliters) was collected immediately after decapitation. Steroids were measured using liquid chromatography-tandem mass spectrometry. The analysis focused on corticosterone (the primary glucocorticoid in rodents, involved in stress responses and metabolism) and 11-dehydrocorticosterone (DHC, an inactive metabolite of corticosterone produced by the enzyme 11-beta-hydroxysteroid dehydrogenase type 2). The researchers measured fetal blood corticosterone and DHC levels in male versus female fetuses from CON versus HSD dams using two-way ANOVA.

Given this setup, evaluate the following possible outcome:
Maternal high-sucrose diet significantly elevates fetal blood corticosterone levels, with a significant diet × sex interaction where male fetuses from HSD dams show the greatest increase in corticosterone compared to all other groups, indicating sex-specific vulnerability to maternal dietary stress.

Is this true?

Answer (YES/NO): NO